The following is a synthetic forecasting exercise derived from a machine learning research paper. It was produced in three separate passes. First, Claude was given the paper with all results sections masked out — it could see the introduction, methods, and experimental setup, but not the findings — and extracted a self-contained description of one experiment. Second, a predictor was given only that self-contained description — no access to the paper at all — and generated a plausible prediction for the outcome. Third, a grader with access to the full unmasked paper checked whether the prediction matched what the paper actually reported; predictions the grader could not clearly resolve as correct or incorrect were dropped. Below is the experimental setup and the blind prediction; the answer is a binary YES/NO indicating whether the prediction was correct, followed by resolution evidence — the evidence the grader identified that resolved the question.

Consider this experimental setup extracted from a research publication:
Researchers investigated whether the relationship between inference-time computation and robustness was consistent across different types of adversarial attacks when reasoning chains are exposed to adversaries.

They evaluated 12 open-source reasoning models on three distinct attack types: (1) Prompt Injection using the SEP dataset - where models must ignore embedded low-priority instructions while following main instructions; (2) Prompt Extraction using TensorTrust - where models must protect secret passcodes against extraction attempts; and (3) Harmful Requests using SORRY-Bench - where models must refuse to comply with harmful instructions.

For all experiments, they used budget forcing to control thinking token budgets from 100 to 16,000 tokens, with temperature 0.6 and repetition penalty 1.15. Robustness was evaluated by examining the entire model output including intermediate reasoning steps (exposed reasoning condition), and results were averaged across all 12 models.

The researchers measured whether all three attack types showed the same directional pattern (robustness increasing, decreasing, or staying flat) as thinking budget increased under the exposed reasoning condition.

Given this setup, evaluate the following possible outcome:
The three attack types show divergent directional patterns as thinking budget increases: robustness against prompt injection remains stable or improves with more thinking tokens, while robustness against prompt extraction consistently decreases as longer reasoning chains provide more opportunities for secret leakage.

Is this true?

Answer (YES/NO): NO